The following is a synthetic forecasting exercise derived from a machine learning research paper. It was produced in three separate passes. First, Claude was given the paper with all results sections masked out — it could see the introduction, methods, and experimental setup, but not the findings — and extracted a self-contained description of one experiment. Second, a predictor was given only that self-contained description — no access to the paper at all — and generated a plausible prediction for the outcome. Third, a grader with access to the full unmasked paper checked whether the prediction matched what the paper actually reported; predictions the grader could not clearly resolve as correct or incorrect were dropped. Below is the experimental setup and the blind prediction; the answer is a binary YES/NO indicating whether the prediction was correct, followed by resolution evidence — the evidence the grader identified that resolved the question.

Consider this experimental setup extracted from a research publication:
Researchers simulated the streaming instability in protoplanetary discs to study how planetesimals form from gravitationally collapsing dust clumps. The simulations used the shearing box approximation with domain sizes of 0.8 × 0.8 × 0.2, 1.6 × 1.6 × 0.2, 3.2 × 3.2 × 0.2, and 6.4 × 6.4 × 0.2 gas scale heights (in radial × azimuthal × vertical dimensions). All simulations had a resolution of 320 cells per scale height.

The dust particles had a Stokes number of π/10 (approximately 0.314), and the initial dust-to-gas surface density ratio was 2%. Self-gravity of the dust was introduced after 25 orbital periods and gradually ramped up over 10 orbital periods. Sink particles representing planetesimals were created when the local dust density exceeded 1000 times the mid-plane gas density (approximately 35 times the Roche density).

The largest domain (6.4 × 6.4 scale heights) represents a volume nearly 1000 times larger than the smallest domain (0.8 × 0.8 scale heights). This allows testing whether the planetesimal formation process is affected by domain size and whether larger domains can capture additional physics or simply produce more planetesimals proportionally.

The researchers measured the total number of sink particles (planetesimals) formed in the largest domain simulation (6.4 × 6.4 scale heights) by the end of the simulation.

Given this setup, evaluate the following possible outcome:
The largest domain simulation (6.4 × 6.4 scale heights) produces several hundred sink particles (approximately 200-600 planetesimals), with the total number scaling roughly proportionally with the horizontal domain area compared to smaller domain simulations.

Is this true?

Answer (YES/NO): NO